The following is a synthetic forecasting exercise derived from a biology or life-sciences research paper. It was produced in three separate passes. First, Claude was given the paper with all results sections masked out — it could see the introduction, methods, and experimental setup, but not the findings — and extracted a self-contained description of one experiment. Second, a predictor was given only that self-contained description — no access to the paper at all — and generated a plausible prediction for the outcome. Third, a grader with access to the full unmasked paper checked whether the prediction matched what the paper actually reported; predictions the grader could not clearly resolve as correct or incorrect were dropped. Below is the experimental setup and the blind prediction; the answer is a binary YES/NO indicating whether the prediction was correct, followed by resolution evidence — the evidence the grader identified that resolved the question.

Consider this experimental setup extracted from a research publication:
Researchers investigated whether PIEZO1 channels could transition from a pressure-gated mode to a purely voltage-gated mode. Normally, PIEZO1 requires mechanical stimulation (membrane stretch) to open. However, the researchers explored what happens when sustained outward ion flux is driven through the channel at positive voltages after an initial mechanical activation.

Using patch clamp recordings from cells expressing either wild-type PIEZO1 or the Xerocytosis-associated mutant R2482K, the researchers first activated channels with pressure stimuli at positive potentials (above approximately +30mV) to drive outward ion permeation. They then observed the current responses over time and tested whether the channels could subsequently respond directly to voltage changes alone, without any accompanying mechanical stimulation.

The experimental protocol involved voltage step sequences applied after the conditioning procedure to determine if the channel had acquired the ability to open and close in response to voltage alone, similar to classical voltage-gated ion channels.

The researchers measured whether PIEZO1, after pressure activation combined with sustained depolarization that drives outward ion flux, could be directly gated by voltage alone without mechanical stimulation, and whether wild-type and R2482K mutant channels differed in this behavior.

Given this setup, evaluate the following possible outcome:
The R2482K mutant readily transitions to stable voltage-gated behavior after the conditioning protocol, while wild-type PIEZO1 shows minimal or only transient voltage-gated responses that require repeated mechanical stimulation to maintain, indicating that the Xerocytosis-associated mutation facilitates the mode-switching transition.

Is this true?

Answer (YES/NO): NO